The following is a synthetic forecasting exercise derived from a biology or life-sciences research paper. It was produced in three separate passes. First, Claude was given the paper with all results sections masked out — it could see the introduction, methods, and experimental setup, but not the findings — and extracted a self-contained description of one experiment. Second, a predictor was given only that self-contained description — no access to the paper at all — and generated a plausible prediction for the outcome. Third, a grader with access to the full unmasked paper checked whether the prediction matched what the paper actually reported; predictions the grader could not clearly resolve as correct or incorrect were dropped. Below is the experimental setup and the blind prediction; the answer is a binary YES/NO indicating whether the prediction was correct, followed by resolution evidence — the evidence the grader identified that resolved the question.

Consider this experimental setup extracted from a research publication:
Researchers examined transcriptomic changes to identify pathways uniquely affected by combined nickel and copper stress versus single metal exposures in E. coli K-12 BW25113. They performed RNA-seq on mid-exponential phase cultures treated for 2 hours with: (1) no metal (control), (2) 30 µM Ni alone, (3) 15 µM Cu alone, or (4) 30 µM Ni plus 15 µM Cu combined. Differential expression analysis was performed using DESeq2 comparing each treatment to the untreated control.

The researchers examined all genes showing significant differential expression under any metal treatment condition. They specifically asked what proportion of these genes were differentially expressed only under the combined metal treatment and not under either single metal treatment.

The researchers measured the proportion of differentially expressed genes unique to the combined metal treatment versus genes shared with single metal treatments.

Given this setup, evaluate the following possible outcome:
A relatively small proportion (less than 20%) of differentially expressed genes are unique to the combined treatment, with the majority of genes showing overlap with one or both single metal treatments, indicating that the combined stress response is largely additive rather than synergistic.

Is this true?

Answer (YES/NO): NO